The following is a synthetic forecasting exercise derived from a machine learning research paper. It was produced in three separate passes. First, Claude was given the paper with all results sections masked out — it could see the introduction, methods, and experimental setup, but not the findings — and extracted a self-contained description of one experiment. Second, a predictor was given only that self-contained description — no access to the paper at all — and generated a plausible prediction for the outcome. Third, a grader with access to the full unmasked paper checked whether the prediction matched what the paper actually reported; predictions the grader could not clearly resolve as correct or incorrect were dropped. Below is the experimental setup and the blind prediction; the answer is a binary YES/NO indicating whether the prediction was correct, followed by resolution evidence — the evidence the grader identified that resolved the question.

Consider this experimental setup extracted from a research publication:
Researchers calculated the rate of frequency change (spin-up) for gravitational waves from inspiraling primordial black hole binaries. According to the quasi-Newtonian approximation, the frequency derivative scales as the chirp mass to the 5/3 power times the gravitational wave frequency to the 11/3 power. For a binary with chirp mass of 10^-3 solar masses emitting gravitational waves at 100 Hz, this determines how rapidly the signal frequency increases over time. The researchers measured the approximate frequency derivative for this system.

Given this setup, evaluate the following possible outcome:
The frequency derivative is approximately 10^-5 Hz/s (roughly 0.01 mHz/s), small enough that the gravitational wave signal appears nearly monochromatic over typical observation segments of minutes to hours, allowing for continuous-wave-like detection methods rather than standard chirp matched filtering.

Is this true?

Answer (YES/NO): NO